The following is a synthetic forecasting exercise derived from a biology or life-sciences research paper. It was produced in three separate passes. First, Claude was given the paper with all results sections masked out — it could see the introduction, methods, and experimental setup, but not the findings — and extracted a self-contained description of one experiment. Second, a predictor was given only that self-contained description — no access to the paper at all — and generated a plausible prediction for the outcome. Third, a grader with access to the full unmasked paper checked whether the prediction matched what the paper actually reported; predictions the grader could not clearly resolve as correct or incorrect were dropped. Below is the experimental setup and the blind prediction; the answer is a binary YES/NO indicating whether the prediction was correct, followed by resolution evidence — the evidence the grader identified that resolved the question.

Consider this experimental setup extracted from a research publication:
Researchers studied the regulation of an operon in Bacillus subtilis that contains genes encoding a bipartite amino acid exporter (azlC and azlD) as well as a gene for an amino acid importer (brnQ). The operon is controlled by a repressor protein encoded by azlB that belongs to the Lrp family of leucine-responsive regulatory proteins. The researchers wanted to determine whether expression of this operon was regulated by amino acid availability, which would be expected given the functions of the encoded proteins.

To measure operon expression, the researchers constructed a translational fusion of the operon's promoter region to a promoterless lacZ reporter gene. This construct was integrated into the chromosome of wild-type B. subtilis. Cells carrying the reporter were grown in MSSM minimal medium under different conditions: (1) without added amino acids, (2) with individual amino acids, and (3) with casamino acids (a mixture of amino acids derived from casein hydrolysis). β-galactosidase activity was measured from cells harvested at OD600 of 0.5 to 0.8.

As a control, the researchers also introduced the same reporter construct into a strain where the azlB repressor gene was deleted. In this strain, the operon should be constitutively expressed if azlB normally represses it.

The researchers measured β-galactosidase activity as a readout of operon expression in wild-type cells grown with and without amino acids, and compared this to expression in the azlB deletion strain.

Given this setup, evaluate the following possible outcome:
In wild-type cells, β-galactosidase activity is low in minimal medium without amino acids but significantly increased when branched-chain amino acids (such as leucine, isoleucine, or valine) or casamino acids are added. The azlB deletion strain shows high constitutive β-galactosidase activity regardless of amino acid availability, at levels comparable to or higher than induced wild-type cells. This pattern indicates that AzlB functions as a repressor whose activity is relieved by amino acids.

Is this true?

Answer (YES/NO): NO